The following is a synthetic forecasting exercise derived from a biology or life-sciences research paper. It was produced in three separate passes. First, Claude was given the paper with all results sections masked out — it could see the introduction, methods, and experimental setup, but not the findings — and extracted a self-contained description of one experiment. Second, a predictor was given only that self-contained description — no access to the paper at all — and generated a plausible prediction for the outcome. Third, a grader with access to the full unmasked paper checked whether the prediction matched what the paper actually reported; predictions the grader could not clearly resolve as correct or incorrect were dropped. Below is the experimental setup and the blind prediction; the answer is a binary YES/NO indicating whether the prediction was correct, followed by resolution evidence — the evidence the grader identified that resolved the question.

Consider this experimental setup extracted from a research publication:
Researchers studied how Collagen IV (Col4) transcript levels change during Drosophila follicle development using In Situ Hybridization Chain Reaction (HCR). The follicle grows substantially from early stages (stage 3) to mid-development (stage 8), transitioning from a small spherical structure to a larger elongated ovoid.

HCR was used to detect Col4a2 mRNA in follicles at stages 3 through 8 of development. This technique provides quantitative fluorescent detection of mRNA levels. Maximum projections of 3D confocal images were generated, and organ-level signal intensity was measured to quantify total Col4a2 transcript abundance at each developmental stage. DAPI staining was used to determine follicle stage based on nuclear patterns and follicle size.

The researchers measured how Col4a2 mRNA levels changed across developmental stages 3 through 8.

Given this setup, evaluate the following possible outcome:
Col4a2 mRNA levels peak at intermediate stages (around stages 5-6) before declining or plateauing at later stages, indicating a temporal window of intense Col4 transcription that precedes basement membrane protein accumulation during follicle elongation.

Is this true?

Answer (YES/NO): NO